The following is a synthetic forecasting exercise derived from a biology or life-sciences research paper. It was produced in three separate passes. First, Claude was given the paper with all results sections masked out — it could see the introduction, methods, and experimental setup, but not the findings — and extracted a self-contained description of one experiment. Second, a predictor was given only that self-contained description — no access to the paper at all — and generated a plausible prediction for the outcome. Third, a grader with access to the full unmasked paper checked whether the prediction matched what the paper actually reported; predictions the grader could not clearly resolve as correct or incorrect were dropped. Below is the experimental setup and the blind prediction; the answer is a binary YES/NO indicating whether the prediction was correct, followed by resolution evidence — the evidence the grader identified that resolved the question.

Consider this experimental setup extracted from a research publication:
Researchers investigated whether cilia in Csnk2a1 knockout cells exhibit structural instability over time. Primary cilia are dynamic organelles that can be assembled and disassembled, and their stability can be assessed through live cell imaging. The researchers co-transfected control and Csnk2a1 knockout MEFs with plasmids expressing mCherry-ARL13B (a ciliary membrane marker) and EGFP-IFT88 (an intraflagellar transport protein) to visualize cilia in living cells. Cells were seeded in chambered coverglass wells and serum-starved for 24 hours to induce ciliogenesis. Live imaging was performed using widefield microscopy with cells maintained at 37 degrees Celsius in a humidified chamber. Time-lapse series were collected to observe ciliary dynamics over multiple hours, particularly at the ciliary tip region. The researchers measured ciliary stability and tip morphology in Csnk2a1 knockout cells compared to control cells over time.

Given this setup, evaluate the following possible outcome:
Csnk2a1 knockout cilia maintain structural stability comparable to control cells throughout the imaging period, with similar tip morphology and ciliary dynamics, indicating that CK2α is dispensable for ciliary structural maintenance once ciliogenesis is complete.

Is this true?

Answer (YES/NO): NO